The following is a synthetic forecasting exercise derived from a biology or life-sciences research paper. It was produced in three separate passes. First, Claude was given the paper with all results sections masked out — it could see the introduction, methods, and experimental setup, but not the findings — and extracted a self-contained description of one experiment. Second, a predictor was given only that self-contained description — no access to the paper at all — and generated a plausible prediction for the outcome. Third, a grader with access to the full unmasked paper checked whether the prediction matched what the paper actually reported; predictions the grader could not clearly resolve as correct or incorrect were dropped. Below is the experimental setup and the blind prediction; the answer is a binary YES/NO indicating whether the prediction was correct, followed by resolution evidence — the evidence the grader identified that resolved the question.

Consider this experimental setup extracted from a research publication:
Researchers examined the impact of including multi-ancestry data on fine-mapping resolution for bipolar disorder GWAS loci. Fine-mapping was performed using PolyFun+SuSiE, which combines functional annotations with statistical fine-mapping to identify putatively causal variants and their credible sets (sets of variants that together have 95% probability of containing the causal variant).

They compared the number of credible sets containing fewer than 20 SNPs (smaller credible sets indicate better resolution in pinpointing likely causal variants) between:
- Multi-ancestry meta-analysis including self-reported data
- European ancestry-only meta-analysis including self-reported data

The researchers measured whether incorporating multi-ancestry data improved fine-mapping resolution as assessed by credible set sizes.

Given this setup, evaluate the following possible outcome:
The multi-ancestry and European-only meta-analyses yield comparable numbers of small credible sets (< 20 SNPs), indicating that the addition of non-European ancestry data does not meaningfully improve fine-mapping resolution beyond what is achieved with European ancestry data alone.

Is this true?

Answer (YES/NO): NO